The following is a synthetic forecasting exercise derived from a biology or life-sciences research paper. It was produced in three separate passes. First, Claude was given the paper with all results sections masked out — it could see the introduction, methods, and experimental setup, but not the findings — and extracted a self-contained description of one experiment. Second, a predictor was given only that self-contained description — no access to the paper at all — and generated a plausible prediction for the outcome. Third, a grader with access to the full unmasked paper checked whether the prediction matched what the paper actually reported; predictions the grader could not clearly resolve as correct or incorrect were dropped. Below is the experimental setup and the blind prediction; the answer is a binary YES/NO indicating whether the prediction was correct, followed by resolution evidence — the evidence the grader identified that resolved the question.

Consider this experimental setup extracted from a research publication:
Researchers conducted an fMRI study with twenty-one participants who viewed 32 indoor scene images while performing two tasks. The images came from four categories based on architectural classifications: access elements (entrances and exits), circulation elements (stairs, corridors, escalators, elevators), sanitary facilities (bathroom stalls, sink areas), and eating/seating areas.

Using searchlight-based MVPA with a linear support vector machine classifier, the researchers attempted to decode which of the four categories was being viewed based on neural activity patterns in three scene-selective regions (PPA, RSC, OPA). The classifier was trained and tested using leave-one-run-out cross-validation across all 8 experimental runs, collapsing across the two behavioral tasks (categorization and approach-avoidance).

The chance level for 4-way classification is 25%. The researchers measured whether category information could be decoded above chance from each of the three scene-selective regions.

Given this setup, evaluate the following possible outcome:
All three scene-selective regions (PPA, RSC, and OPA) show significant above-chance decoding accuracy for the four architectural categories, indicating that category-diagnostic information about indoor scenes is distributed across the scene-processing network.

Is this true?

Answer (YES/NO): NO